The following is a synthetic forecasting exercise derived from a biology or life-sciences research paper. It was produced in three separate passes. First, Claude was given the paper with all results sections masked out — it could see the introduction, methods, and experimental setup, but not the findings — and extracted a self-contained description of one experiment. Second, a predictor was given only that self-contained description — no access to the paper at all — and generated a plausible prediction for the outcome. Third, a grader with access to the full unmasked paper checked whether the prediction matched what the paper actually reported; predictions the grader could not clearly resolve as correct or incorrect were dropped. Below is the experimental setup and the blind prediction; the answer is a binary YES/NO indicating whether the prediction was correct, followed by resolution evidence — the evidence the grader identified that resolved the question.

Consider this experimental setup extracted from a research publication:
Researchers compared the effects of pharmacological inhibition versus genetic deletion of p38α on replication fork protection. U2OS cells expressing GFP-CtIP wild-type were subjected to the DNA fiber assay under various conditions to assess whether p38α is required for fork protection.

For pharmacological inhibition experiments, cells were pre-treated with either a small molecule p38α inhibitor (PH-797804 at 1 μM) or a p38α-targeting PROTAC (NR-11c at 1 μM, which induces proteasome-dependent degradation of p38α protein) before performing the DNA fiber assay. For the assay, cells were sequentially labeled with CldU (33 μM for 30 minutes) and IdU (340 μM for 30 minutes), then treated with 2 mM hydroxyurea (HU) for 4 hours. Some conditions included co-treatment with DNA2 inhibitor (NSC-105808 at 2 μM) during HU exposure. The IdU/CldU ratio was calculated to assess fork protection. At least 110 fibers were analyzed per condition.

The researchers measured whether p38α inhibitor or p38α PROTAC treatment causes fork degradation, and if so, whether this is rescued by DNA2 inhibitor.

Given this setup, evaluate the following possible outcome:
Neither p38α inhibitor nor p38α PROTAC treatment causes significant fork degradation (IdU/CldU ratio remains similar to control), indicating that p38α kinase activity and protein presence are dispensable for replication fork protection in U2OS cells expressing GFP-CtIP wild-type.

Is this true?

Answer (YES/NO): NO